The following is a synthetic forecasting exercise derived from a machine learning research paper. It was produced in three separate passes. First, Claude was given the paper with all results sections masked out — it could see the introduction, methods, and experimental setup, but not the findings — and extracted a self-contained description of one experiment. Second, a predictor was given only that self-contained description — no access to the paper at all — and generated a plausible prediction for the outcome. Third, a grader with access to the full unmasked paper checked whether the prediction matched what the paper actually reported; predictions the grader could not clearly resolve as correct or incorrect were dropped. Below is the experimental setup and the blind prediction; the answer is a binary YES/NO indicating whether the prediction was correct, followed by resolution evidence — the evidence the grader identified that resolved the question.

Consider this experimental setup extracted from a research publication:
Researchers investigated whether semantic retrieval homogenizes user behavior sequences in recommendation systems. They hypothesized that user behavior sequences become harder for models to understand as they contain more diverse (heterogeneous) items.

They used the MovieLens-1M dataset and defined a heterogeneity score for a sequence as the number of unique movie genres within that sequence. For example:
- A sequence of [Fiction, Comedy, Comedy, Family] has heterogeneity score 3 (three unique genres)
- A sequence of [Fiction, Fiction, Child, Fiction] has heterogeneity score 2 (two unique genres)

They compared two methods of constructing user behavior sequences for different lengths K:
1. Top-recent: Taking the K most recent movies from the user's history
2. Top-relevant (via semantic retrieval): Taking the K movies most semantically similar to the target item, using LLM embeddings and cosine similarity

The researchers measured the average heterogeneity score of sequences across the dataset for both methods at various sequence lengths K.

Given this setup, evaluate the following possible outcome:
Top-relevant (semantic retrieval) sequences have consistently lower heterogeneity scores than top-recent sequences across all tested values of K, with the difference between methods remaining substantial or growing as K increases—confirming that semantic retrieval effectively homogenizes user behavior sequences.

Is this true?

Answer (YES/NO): YES